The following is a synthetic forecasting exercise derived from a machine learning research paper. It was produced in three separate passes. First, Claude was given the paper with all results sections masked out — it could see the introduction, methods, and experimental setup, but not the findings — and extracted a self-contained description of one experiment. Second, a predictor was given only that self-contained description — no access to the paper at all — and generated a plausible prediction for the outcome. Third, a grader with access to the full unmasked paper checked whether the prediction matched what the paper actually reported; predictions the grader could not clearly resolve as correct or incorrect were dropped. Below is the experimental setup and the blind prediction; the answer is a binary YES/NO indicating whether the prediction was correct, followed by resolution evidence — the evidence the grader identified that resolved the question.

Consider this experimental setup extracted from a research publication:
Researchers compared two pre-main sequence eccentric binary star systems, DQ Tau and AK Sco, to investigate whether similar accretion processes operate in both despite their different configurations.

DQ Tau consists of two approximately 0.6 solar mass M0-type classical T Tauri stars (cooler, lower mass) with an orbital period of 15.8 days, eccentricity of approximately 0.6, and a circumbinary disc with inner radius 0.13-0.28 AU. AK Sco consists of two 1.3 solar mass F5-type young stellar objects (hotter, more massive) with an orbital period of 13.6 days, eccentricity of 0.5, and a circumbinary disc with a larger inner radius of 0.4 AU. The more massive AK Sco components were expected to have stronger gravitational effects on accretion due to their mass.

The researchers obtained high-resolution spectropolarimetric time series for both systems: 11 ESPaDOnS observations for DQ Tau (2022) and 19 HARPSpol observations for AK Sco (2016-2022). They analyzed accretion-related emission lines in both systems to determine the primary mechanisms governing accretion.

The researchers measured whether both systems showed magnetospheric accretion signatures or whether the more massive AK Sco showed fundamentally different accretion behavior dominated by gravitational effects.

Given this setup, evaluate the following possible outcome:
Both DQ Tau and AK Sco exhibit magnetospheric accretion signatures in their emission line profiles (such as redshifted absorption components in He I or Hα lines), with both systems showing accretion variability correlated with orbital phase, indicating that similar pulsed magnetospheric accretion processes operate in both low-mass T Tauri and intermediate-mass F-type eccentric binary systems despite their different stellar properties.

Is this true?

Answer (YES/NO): YES